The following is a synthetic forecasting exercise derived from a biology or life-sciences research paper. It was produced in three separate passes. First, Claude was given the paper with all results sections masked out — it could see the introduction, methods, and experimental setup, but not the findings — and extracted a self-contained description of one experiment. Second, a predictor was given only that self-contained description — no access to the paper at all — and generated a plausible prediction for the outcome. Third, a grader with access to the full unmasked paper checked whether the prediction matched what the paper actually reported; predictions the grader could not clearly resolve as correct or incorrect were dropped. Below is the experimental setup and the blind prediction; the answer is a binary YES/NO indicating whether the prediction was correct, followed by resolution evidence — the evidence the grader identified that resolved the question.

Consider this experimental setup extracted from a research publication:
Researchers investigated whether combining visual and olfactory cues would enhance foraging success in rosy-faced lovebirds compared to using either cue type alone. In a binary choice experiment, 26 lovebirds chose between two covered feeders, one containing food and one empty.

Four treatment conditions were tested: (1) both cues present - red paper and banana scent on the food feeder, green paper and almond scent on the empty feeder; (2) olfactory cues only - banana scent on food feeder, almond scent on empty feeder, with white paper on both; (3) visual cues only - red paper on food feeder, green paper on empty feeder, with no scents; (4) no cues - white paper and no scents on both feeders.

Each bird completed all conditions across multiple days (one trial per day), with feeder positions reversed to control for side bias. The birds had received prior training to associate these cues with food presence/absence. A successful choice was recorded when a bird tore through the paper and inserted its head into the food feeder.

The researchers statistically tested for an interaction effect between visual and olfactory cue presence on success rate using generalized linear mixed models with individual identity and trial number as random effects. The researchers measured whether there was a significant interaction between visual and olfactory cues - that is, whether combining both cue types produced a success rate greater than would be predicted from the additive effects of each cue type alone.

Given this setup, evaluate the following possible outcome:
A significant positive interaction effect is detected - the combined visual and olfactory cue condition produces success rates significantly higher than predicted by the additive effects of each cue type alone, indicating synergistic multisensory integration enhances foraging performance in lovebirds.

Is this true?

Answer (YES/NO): NO